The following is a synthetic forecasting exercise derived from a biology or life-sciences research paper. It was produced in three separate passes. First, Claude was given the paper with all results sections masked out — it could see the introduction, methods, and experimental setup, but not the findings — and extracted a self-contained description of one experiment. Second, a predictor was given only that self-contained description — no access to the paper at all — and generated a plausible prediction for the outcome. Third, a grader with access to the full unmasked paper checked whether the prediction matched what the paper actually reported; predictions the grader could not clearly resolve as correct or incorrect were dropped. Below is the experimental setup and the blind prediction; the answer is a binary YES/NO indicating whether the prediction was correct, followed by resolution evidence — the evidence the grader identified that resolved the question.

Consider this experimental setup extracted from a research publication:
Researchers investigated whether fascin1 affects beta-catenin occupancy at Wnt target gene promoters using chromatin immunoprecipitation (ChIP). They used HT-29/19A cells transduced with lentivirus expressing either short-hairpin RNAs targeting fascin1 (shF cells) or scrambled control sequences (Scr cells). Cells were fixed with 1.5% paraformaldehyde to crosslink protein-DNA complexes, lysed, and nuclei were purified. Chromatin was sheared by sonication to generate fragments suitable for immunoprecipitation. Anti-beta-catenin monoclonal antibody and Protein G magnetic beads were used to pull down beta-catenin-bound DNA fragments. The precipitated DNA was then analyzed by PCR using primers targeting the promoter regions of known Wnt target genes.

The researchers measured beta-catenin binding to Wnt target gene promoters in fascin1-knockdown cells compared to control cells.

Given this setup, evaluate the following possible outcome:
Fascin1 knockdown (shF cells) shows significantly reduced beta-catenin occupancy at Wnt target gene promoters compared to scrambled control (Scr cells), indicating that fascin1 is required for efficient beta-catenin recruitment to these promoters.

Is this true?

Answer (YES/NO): YES